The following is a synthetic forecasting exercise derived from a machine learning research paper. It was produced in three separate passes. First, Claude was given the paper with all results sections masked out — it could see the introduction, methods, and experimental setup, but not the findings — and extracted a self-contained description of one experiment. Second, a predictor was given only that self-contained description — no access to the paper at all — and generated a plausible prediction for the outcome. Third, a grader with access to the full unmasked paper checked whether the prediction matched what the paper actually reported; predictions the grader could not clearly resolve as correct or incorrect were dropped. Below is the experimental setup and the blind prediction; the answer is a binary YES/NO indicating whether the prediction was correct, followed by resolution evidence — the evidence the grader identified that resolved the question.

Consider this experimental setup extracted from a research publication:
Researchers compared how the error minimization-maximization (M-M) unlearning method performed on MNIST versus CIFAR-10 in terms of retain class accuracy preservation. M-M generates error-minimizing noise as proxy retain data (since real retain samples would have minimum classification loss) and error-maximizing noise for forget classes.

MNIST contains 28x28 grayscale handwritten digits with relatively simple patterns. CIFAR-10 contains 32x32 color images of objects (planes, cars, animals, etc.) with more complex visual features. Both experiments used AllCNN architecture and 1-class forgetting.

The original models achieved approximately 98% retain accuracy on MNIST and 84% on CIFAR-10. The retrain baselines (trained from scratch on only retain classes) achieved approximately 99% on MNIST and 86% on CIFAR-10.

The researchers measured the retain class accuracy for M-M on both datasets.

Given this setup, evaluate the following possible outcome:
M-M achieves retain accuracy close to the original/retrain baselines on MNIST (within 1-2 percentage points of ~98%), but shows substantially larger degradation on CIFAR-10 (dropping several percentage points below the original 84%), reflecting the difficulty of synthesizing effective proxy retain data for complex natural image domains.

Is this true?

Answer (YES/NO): NO